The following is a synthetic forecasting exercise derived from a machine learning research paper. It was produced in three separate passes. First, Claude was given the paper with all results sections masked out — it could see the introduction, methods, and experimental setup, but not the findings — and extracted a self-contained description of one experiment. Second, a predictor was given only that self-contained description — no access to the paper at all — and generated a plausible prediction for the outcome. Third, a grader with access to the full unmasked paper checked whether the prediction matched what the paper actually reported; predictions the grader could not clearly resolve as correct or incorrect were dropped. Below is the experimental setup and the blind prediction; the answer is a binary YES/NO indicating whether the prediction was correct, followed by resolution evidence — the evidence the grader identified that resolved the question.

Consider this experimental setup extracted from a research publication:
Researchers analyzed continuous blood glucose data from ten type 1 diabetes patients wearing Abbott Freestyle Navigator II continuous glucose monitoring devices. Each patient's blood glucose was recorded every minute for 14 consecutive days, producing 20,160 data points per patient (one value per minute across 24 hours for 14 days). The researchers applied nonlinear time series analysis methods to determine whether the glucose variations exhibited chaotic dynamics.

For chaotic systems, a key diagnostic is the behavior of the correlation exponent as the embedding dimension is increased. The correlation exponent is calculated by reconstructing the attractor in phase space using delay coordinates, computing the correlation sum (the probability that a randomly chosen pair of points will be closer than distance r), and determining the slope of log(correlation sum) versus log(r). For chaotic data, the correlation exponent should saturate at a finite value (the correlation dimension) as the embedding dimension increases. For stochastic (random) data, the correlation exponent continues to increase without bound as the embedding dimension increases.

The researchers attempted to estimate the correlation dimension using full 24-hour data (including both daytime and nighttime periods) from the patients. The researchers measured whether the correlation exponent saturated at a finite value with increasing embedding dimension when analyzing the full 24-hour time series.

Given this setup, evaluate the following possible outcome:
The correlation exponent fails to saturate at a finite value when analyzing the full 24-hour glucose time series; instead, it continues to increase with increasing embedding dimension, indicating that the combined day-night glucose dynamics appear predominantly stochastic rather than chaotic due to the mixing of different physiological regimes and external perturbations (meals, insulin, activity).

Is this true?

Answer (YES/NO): YES